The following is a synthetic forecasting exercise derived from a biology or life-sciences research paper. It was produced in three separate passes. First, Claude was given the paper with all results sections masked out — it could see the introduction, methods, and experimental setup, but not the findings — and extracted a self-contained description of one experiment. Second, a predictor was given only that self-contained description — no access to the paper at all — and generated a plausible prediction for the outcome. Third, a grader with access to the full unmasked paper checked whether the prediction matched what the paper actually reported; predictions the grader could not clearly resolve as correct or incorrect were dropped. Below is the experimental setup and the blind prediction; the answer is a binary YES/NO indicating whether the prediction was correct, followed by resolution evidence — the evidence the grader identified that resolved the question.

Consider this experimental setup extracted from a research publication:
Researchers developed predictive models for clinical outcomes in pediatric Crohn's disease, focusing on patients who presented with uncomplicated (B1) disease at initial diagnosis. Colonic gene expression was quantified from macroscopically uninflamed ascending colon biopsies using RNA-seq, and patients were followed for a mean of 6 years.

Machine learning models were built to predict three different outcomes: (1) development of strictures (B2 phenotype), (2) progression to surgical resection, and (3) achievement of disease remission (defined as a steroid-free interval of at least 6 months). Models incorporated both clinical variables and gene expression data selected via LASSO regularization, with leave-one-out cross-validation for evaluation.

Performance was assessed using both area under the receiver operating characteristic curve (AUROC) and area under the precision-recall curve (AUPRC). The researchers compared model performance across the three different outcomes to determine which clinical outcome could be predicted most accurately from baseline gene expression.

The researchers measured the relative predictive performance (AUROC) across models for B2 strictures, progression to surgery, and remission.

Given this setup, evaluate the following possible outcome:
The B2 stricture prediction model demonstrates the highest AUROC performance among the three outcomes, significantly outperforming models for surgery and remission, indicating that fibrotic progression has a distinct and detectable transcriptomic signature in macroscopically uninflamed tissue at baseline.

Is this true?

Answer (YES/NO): NO